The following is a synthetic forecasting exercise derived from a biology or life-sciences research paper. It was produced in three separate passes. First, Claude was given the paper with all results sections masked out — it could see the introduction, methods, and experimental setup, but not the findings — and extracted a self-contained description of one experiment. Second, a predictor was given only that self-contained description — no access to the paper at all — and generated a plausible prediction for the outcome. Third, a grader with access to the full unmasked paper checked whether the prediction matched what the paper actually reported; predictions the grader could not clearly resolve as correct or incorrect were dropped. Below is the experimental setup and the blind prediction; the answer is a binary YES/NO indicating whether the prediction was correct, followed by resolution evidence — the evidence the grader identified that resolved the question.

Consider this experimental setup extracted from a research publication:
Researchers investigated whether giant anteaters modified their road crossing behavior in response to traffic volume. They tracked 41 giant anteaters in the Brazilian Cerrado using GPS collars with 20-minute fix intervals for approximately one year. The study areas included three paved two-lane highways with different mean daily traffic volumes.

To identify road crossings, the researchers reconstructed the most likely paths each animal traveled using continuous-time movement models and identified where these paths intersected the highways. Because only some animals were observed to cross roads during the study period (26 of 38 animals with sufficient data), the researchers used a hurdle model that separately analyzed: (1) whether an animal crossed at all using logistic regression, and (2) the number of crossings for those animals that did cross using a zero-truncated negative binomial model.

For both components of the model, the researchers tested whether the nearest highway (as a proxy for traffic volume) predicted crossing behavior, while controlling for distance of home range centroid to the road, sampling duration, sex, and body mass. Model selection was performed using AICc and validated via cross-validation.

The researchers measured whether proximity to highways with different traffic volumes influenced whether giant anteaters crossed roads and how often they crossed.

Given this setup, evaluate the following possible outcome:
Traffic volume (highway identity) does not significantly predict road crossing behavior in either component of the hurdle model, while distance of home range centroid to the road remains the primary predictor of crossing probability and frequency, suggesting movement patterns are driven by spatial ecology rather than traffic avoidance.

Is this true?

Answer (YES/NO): YES